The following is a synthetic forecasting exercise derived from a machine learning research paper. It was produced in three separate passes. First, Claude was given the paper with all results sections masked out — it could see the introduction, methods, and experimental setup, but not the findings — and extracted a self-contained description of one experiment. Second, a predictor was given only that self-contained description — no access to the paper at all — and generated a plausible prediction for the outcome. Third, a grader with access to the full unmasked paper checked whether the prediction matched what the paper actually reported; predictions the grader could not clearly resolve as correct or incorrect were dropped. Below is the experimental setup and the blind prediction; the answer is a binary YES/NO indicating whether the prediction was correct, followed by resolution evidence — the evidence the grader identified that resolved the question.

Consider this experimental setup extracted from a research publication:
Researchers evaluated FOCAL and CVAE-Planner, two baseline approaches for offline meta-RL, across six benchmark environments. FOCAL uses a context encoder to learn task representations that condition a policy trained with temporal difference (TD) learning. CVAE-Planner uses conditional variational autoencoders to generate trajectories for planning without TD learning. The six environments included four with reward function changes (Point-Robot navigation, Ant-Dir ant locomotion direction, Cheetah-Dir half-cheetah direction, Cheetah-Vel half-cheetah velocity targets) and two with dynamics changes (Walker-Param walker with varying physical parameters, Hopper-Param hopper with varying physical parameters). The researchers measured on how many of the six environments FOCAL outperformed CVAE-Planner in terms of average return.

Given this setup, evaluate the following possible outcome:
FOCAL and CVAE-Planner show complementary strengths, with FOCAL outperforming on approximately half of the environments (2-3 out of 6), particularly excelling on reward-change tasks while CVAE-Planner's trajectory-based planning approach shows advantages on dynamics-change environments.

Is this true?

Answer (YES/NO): NO